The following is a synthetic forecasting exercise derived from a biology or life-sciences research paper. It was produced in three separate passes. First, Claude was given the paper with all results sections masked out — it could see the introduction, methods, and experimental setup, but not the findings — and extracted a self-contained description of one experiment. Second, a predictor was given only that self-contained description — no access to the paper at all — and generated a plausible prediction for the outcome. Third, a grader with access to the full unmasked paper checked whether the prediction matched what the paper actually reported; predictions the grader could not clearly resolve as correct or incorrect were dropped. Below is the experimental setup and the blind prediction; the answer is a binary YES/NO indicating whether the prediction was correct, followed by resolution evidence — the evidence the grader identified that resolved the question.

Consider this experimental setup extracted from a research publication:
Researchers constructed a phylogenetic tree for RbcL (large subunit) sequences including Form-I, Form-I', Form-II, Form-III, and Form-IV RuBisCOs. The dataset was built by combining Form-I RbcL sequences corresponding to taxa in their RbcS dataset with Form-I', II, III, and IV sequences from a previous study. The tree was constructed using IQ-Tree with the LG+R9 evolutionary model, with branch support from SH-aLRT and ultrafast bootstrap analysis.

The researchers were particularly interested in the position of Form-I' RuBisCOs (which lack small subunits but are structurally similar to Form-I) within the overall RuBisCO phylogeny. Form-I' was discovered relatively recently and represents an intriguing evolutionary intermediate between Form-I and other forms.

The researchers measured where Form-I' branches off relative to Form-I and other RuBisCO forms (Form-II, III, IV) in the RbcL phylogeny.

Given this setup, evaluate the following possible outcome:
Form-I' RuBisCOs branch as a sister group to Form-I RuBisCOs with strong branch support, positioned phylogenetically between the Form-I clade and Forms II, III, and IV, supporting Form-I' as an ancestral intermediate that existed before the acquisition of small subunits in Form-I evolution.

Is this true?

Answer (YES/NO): YES